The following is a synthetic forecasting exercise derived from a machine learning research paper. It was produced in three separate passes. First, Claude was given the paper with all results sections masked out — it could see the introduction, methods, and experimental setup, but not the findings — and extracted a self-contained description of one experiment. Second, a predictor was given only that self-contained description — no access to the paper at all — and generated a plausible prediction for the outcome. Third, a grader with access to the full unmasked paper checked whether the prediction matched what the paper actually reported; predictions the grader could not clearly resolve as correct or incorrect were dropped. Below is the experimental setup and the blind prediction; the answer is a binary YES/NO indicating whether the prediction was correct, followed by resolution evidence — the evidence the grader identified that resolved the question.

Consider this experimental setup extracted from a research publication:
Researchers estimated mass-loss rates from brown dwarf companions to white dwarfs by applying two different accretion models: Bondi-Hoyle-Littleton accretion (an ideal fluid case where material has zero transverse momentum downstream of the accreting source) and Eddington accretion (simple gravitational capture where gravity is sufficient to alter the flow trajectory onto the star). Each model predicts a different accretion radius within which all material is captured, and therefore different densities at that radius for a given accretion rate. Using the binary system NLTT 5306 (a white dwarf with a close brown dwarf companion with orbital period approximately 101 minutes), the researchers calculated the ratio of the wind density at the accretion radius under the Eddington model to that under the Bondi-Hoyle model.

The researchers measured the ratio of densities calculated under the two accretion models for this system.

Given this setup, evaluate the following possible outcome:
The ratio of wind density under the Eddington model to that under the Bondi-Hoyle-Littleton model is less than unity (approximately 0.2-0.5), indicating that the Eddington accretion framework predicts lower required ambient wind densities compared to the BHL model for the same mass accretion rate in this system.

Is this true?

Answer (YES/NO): NO